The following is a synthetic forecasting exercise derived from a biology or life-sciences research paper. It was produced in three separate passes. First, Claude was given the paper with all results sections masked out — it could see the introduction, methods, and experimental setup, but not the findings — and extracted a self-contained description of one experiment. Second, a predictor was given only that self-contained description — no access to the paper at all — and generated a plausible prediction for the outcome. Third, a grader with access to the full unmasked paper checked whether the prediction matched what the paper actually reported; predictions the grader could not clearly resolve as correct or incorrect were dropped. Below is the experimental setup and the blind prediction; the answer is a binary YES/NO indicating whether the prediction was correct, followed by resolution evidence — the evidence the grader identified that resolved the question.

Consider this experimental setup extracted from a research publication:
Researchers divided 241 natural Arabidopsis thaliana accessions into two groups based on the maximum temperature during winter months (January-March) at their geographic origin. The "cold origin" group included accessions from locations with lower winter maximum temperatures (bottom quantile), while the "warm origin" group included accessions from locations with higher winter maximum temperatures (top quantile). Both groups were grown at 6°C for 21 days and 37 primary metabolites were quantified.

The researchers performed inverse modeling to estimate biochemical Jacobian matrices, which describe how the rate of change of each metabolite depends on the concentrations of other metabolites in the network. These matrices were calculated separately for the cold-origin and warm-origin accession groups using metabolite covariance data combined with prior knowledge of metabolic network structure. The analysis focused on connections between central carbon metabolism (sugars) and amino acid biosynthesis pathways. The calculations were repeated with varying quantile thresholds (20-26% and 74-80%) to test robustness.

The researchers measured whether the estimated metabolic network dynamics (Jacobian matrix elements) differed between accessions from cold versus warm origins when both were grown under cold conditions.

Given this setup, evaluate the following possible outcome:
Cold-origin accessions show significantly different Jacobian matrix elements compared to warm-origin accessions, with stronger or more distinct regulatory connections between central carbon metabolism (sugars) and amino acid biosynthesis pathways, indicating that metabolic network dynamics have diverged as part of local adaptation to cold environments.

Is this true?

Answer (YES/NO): YES